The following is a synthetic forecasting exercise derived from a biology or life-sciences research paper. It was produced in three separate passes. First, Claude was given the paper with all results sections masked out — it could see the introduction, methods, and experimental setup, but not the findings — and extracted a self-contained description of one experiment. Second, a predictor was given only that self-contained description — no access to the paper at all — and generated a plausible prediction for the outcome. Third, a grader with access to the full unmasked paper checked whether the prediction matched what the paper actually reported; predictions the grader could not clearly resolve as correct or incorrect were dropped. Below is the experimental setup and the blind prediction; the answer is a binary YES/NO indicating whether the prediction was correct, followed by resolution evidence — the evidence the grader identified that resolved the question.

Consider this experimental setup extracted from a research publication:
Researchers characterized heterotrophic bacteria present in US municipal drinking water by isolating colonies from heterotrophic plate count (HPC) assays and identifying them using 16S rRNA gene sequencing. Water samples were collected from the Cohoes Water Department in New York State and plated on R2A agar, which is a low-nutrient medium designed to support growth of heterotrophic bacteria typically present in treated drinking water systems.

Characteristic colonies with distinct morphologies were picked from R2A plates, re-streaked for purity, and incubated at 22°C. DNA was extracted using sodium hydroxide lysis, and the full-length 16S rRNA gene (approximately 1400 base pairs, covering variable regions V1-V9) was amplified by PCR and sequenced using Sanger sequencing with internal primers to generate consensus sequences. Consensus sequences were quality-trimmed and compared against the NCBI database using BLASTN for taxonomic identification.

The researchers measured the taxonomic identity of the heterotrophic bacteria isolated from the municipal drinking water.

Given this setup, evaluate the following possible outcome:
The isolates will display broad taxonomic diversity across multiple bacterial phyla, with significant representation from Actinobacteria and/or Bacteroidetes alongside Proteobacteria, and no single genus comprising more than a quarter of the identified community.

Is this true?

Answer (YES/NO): NO